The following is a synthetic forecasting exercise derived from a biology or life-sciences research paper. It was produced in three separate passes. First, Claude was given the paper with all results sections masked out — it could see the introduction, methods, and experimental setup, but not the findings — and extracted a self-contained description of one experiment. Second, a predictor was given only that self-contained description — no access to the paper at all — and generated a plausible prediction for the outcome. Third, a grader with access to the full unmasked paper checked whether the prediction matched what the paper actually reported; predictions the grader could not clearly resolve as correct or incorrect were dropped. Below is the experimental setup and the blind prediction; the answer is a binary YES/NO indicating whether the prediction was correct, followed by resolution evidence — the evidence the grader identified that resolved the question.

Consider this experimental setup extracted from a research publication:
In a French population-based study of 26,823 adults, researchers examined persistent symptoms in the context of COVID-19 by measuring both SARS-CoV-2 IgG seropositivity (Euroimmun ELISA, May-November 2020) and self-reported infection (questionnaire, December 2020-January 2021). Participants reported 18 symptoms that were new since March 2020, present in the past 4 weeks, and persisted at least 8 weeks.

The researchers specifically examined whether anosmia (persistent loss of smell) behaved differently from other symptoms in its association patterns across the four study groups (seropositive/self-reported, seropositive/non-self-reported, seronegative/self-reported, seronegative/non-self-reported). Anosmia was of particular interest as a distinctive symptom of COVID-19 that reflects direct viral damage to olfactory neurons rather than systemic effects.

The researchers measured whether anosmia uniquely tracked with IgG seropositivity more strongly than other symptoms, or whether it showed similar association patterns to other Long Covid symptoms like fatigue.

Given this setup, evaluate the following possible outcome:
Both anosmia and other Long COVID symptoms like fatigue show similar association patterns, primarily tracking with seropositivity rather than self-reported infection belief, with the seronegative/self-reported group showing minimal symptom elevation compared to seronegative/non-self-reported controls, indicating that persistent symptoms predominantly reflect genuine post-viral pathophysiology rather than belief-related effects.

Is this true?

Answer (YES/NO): NO